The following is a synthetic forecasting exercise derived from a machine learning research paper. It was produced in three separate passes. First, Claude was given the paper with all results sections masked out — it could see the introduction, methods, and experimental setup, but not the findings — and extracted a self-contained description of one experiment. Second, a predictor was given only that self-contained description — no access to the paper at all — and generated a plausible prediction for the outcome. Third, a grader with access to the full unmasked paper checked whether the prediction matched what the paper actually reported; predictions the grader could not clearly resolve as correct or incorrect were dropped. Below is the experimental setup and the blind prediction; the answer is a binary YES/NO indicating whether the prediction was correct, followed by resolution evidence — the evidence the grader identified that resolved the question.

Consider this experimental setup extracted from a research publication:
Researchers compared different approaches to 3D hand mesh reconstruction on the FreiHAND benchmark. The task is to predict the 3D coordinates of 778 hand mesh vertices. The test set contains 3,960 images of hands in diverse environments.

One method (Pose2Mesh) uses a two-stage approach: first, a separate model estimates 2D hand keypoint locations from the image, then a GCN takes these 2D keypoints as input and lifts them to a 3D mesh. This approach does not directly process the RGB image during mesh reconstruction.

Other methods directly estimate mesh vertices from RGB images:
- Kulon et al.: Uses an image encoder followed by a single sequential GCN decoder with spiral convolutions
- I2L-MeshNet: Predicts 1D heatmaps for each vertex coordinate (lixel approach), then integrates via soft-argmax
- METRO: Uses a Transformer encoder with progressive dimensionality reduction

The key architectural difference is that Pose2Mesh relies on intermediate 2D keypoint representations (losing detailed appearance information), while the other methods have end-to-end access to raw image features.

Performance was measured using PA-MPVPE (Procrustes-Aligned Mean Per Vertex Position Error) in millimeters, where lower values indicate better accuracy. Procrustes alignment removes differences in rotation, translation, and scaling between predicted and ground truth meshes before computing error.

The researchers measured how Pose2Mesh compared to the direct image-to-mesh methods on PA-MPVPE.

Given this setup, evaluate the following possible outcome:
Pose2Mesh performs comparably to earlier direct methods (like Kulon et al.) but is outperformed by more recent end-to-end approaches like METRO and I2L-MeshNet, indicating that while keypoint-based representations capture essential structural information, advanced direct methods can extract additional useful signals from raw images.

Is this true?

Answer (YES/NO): NO